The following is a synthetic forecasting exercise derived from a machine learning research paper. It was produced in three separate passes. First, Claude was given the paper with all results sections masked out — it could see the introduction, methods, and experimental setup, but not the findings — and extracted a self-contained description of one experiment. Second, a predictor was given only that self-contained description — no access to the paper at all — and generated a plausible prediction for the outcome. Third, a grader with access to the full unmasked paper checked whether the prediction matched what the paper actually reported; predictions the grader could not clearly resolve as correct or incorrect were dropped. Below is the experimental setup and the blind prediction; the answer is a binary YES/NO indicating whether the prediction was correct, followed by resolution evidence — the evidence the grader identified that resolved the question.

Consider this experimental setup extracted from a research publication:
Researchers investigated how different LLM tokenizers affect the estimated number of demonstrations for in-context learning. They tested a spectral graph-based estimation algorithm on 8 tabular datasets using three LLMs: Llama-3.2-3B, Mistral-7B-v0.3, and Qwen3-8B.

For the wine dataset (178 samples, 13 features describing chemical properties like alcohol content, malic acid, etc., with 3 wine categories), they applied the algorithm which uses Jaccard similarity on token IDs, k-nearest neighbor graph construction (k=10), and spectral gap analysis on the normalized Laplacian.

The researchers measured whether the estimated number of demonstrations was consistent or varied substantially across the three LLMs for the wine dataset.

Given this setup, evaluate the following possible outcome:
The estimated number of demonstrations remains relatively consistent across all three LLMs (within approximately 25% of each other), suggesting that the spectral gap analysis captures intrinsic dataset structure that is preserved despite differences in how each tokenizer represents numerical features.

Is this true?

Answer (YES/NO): NO